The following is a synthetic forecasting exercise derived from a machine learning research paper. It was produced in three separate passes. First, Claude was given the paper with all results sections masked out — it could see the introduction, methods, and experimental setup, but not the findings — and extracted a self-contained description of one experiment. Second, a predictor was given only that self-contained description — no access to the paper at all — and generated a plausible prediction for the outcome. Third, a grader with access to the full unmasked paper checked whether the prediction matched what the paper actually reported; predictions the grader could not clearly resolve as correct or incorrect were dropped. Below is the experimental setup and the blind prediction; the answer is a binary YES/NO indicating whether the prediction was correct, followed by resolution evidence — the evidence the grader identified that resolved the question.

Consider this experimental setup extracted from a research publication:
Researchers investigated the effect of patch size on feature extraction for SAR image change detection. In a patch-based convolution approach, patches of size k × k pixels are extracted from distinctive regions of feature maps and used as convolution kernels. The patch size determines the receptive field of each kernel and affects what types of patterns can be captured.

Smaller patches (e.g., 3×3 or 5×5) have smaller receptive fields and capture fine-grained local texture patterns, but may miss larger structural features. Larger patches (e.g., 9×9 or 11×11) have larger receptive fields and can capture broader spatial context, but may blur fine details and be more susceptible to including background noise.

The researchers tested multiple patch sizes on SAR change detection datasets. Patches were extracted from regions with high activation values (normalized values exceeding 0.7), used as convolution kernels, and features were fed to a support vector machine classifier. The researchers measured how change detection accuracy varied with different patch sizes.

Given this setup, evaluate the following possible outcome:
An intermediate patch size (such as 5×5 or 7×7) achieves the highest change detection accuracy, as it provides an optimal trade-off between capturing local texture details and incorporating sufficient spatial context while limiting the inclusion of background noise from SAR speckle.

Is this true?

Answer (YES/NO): NO